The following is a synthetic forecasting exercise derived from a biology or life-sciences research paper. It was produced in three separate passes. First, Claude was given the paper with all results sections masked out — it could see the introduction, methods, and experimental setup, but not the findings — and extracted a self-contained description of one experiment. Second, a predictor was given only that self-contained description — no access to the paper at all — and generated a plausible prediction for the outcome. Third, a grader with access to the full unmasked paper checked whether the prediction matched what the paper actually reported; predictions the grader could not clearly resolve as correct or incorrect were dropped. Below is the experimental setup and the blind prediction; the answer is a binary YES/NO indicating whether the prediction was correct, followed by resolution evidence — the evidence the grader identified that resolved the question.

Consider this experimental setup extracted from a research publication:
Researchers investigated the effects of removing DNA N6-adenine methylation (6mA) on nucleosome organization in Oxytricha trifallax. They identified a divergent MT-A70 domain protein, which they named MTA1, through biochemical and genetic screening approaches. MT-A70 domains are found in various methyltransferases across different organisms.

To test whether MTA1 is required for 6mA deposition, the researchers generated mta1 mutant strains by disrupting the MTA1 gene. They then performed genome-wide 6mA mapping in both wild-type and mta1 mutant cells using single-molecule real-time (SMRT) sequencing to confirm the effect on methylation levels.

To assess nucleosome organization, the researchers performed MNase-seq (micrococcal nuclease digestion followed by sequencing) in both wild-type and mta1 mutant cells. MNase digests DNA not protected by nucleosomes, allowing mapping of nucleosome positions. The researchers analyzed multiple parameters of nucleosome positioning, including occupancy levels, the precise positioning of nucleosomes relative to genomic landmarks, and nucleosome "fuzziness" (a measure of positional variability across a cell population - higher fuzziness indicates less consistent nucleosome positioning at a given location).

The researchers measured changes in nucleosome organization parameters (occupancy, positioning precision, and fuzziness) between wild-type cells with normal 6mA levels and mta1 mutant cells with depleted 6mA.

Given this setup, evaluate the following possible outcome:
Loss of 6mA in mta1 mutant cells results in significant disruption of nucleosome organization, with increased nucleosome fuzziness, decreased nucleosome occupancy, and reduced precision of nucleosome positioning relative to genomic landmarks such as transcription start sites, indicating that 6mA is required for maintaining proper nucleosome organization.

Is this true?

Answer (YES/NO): NO